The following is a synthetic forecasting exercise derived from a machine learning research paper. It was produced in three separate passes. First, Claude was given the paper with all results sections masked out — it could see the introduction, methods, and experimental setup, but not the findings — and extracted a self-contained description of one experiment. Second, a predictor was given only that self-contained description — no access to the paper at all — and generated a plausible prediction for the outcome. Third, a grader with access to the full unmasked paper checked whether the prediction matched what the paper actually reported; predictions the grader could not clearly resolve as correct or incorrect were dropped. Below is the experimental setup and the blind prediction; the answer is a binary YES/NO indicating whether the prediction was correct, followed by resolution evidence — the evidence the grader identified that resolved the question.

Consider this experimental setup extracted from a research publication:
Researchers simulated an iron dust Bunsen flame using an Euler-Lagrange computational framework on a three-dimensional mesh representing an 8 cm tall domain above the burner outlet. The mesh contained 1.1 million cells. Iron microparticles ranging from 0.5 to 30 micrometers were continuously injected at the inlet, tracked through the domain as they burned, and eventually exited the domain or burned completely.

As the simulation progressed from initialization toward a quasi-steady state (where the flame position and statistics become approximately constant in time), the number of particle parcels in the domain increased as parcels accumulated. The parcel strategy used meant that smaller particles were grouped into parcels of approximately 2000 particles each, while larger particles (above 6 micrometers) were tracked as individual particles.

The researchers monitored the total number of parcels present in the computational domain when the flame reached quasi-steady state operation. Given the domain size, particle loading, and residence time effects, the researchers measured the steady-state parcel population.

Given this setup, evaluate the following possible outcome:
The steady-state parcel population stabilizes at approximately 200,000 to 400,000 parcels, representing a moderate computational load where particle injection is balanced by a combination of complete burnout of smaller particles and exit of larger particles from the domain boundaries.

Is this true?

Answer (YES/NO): NO